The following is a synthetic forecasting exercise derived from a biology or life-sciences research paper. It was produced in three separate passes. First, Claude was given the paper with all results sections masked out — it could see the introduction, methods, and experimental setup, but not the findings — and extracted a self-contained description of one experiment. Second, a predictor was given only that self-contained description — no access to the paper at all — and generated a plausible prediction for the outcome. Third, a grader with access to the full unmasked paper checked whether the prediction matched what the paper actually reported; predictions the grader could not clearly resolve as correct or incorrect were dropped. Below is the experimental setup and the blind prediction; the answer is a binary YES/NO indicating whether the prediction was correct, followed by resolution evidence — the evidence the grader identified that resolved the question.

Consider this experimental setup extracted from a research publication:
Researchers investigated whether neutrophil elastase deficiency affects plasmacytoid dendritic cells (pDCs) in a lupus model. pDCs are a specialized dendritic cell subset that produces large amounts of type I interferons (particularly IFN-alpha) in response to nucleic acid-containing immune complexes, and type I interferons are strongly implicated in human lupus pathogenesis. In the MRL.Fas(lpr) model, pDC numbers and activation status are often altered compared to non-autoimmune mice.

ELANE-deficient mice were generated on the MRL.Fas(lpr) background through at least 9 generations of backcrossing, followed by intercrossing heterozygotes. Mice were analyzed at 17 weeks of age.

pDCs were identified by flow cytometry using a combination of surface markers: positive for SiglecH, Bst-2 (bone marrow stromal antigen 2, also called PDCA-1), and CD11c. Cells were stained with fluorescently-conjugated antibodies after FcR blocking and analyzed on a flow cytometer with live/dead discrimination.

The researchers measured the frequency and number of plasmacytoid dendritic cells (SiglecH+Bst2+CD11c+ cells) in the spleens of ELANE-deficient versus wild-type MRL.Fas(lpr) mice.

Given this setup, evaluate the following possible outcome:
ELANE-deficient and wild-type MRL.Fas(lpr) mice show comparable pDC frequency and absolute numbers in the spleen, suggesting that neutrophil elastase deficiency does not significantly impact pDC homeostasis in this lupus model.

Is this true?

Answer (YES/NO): YES